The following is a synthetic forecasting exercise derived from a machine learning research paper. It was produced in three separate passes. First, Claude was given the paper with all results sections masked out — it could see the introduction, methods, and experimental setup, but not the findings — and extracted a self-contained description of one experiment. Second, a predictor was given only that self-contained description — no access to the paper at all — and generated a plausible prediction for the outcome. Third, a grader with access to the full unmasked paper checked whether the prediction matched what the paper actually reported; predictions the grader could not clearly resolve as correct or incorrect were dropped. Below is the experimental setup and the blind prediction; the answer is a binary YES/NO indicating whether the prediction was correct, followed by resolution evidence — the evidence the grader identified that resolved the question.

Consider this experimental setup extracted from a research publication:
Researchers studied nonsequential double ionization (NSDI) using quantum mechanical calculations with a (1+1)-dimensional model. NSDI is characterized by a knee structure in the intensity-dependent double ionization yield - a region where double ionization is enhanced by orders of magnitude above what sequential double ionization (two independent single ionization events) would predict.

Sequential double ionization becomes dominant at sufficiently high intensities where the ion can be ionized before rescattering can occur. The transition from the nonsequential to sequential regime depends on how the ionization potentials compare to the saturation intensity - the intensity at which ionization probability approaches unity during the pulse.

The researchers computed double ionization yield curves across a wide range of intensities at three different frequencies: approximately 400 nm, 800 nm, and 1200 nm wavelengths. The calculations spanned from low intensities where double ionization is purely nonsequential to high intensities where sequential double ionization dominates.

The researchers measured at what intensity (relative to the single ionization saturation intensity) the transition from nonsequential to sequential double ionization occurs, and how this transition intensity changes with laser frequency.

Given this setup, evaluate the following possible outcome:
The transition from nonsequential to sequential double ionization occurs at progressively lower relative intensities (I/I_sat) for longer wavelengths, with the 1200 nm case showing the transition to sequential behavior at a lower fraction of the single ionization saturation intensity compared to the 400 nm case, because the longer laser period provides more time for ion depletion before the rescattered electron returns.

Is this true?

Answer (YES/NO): NO